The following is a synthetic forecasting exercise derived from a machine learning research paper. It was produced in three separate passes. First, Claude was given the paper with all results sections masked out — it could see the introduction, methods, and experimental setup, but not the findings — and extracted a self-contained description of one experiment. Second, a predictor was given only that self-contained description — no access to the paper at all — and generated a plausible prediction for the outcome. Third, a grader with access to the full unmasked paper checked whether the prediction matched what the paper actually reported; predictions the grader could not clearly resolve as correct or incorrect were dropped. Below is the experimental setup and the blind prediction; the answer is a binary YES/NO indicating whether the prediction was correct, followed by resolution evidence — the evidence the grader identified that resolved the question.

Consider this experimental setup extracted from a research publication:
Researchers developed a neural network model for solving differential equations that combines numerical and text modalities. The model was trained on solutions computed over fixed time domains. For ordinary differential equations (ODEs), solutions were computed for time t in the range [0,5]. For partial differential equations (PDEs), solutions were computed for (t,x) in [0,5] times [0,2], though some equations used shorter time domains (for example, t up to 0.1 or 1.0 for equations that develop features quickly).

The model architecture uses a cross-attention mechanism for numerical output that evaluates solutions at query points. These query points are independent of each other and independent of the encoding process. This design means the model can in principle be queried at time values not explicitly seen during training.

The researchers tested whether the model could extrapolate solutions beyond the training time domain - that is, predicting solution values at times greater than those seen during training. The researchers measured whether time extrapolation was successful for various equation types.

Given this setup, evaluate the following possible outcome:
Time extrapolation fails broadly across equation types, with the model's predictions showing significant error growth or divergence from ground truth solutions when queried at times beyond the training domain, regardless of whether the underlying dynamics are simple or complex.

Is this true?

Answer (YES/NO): NO